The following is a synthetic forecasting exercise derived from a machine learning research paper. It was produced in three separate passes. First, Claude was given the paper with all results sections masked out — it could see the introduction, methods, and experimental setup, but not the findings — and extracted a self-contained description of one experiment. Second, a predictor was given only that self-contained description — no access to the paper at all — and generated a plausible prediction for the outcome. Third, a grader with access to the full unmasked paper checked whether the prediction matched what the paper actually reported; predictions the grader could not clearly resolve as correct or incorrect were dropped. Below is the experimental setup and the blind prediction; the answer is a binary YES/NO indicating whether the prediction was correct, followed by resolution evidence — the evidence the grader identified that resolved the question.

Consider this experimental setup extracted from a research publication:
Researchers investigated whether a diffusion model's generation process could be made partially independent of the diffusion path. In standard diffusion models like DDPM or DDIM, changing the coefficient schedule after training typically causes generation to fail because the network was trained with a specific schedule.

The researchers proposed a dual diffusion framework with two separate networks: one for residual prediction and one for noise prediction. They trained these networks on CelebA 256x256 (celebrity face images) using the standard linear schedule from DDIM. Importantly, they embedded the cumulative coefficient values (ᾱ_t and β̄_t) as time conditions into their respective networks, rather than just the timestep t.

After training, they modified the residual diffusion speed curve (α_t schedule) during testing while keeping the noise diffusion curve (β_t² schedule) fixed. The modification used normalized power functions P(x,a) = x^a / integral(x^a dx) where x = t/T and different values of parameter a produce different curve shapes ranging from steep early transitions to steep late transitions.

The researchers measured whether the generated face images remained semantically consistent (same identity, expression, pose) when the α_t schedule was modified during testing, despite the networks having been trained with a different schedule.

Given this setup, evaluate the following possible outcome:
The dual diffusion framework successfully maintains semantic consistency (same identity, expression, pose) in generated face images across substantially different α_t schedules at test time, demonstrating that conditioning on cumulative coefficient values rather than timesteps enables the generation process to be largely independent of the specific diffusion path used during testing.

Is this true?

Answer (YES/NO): YES